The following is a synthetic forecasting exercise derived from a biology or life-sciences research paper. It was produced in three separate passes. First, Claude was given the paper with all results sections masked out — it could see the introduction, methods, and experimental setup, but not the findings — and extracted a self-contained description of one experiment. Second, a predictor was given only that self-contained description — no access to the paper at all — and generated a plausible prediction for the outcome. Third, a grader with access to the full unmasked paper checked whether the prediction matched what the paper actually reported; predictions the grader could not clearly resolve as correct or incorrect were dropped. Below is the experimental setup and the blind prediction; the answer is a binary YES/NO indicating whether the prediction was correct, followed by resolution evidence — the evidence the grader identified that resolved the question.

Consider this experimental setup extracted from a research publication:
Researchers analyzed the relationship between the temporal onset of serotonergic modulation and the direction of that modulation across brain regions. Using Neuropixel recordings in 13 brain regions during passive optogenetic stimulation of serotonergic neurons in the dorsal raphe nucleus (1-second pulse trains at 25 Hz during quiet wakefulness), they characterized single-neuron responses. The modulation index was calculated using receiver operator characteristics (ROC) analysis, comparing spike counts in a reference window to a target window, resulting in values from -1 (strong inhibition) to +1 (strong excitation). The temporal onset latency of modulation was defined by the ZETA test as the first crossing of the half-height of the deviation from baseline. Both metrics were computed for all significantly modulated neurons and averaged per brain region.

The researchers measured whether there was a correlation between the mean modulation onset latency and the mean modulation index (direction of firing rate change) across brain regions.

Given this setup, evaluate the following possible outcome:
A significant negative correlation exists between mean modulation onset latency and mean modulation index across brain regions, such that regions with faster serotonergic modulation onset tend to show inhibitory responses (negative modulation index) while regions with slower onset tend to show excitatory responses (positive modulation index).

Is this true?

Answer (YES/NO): NO